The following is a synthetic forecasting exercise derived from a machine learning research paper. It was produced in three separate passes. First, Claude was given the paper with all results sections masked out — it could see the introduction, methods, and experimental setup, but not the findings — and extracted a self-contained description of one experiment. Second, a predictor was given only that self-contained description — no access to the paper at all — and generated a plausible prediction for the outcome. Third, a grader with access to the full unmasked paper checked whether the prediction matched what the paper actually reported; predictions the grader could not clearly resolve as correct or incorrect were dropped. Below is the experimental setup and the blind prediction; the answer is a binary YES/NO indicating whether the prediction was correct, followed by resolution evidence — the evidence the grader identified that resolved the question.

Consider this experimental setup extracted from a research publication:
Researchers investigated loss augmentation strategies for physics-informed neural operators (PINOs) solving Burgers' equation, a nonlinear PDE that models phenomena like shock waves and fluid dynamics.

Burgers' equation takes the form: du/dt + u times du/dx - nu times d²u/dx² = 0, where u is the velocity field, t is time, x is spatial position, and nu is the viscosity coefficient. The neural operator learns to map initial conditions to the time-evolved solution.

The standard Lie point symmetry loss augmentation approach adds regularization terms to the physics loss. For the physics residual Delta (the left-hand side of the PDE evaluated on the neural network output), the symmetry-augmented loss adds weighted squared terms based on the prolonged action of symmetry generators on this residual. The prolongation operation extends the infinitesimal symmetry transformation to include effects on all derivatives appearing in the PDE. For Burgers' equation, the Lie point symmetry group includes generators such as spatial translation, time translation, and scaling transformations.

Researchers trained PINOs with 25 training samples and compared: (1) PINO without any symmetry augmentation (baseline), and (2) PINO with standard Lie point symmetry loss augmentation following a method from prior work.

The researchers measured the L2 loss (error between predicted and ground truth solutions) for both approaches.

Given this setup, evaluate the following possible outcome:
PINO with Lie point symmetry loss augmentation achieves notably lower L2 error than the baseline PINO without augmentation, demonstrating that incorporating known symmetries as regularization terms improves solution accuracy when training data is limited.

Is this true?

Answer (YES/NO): NO